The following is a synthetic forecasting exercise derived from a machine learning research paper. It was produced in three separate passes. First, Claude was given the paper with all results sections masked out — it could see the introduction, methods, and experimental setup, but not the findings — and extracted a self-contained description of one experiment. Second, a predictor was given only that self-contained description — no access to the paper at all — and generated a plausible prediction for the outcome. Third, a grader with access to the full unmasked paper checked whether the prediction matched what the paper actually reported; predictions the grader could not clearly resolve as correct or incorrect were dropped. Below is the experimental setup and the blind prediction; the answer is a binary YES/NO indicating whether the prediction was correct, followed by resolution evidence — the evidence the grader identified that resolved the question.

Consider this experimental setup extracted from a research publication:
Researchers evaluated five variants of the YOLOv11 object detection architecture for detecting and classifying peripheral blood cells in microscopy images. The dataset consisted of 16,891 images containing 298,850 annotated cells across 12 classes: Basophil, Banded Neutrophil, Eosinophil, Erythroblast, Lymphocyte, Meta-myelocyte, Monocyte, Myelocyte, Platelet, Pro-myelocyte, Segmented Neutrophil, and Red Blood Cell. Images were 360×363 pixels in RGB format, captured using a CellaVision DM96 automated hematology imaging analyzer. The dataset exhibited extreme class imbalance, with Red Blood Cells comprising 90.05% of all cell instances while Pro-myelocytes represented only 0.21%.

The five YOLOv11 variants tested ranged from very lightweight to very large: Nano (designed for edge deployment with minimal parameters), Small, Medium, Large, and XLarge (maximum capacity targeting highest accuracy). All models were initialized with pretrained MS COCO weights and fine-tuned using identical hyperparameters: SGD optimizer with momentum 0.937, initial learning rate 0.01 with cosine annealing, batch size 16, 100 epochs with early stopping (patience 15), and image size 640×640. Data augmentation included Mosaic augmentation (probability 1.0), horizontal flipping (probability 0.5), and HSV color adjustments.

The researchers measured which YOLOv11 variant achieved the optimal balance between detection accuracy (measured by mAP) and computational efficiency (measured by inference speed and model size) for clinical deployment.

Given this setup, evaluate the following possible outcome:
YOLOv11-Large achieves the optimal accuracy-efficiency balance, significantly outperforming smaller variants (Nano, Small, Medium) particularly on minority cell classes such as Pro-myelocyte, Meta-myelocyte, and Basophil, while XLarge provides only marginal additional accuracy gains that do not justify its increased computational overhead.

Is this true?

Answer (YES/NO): NO